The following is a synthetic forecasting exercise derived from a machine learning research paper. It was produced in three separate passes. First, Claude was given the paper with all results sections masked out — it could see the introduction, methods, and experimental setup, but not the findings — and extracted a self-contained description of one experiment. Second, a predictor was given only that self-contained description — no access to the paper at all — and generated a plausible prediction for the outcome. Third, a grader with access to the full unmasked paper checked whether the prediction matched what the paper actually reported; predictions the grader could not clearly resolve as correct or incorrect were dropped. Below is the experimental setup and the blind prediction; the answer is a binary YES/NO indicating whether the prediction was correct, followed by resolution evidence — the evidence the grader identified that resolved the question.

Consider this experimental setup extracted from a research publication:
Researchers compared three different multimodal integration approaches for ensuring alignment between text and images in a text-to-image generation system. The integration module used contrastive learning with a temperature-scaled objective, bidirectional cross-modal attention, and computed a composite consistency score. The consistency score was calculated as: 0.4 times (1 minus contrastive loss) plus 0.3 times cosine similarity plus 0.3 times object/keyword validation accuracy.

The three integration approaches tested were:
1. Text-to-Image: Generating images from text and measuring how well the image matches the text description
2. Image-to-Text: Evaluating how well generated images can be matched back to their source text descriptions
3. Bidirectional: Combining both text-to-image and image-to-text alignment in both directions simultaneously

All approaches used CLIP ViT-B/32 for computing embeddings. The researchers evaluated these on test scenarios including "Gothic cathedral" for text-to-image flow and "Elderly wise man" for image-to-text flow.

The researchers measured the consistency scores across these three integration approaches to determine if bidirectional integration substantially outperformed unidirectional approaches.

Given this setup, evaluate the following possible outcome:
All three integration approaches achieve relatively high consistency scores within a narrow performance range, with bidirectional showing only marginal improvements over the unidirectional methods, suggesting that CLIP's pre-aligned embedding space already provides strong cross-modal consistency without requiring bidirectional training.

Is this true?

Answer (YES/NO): NO